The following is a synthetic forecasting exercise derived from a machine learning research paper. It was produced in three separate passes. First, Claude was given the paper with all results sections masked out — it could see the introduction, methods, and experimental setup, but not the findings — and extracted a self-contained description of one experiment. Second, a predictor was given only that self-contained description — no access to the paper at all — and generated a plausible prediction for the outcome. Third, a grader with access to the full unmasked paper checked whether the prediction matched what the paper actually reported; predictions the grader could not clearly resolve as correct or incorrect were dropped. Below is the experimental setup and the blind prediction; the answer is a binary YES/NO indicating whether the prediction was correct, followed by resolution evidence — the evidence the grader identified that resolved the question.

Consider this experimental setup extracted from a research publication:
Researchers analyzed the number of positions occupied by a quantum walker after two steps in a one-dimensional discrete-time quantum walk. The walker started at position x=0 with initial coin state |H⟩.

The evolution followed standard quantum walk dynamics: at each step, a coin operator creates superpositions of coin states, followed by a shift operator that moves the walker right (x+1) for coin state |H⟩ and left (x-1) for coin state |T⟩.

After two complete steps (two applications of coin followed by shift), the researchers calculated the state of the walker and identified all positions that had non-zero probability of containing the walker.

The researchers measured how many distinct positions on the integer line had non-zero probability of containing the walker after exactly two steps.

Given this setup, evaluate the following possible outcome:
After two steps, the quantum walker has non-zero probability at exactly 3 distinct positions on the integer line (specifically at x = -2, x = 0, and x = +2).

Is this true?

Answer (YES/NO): YES